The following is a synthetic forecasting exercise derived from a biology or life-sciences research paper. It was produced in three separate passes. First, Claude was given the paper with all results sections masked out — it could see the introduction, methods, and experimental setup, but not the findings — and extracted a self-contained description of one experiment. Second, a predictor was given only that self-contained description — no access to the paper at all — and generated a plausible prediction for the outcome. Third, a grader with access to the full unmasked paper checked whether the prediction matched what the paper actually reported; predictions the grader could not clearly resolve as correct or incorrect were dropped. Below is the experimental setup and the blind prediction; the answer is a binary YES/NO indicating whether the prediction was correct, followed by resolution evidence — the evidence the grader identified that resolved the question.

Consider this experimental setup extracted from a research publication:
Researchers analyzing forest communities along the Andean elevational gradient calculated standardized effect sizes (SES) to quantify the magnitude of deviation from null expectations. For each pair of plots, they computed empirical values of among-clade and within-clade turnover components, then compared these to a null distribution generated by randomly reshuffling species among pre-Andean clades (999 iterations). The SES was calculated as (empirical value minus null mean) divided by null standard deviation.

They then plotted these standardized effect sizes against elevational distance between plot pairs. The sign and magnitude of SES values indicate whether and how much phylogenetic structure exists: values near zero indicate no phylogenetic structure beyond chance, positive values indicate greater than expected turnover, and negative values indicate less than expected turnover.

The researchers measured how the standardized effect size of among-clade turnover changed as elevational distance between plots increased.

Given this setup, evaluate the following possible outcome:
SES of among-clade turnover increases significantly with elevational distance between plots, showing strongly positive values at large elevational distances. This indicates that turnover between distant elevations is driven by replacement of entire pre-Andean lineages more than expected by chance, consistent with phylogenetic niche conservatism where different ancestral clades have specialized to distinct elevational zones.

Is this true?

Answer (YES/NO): YES